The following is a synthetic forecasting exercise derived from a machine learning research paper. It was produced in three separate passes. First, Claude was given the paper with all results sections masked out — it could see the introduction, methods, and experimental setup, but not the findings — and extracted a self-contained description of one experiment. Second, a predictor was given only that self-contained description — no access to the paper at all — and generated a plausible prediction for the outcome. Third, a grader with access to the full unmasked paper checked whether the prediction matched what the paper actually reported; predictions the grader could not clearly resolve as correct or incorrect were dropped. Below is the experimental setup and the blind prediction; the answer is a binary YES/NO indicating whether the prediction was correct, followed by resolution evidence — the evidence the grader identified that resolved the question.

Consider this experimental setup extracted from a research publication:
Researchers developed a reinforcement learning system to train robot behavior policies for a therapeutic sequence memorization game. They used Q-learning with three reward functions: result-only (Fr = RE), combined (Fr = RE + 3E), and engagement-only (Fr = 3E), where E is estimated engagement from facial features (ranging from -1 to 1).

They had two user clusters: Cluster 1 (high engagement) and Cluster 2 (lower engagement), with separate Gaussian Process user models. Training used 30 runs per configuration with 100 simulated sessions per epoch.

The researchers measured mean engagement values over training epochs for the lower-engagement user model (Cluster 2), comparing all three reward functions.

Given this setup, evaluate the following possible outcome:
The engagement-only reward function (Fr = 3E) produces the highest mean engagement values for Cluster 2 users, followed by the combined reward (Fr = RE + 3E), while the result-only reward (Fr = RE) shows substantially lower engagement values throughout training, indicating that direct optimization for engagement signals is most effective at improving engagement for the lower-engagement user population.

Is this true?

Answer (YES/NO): NO